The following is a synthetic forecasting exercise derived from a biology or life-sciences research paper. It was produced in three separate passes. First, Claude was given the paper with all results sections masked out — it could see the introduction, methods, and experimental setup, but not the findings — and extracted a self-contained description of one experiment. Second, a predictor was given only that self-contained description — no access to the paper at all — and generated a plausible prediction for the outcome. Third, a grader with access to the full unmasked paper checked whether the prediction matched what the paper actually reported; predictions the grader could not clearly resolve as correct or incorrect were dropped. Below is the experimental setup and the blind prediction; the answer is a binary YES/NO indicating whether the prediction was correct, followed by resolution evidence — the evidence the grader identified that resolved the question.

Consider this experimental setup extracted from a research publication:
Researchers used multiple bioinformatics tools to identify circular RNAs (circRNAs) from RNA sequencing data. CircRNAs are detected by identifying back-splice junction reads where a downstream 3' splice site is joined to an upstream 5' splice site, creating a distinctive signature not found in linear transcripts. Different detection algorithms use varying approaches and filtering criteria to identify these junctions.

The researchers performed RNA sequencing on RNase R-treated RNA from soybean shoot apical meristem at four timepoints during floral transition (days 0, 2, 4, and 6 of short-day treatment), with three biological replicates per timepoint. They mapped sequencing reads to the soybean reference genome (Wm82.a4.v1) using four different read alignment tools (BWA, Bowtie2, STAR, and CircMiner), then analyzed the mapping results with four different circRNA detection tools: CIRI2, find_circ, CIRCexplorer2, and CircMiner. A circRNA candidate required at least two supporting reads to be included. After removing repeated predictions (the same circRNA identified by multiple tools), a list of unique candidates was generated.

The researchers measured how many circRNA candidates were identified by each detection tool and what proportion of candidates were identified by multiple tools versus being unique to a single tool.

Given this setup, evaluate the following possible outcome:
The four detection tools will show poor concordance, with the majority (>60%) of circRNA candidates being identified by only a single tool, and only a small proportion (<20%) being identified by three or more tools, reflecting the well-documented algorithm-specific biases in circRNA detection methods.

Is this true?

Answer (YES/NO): NO